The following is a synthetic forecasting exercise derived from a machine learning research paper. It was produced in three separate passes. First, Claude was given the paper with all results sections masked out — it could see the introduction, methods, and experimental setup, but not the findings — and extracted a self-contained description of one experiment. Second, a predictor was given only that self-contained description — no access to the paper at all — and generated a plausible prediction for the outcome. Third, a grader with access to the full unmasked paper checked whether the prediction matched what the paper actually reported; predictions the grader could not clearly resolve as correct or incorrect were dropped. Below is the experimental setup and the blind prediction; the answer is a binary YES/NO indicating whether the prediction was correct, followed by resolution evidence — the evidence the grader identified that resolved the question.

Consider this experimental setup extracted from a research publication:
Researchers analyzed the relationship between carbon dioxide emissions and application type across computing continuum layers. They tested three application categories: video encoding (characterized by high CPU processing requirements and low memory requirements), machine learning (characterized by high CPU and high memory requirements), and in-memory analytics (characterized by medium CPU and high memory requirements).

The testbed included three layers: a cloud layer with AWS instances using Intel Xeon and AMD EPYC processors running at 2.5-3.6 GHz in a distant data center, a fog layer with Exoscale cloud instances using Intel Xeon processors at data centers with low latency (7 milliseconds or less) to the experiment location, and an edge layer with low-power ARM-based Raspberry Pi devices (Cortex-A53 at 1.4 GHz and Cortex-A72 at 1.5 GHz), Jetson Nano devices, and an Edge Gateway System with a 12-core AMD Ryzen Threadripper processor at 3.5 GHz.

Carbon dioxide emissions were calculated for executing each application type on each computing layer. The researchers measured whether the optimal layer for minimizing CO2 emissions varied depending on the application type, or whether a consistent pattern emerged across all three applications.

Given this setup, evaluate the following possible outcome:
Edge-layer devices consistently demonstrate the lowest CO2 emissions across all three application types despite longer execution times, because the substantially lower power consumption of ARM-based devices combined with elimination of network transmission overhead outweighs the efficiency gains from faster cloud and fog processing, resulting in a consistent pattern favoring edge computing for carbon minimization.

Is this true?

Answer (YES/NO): YES